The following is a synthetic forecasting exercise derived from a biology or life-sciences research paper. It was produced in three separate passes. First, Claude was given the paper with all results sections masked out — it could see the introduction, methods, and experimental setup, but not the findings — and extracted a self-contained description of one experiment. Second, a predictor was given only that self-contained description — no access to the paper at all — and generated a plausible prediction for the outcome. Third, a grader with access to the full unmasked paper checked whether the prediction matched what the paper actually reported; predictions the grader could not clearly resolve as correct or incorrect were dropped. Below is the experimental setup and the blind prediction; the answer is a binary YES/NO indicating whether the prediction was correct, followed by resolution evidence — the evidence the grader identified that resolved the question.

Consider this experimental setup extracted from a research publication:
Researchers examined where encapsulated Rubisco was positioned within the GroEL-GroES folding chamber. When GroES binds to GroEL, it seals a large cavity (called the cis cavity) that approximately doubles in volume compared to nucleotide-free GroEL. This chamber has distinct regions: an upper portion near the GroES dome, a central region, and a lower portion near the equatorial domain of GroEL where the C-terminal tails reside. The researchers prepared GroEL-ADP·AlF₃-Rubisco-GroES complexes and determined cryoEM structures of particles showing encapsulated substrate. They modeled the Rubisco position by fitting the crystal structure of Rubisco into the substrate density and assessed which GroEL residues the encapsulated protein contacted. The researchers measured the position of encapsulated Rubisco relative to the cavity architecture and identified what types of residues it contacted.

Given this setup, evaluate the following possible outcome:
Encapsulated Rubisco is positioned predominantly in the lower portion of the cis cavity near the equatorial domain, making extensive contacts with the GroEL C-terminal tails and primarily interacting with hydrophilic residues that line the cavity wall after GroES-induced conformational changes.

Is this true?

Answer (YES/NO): NO